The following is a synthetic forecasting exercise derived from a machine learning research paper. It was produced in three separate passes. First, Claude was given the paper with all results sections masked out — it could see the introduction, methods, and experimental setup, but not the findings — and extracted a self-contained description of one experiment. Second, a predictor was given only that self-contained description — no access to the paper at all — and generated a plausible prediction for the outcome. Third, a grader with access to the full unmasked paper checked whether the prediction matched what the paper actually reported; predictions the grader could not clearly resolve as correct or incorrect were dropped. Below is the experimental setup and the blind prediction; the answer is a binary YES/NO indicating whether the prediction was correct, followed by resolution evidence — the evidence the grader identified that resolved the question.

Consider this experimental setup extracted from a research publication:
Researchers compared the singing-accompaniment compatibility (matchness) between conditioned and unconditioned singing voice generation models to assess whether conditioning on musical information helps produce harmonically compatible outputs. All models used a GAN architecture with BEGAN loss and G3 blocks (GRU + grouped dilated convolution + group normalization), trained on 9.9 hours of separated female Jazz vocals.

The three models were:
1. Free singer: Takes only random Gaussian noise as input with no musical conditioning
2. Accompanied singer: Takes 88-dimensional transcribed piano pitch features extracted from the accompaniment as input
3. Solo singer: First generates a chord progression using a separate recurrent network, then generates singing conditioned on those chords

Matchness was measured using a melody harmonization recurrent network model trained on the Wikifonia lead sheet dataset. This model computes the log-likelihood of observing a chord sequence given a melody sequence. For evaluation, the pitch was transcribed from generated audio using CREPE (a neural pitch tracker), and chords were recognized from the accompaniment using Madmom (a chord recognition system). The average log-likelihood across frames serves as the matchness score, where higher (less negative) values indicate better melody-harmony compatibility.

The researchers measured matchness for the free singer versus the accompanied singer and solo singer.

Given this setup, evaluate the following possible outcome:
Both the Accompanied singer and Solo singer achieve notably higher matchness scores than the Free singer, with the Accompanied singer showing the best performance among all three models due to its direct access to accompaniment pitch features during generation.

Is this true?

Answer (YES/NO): YES